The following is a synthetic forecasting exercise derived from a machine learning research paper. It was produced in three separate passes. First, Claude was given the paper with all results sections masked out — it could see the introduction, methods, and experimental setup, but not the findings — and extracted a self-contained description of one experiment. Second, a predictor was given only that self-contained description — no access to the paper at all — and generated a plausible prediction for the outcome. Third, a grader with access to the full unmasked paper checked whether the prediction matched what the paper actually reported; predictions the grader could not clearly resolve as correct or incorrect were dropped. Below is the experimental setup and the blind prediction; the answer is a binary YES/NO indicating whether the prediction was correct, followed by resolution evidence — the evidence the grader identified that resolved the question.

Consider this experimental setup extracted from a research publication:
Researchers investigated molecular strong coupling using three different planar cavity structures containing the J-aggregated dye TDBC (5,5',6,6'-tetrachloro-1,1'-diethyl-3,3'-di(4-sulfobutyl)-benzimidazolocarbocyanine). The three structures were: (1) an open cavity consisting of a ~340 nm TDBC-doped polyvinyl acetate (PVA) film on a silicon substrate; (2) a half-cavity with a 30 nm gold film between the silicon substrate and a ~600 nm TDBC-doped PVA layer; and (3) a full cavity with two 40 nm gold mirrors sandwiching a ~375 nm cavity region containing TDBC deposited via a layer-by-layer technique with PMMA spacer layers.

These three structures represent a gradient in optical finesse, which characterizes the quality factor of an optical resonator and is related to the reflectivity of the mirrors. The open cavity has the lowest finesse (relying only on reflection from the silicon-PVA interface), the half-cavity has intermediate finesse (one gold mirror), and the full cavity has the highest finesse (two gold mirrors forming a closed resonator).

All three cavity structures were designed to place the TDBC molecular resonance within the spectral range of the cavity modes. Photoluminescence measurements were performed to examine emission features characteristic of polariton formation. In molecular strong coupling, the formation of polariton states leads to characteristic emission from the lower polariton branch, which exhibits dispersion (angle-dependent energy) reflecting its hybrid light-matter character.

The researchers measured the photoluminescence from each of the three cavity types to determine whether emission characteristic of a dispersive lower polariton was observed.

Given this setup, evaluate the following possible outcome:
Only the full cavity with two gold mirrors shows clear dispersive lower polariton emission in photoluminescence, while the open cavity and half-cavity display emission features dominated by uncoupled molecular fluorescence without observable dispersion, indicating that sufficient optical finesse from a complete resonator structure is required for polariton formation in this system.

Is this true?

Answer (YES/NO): NO